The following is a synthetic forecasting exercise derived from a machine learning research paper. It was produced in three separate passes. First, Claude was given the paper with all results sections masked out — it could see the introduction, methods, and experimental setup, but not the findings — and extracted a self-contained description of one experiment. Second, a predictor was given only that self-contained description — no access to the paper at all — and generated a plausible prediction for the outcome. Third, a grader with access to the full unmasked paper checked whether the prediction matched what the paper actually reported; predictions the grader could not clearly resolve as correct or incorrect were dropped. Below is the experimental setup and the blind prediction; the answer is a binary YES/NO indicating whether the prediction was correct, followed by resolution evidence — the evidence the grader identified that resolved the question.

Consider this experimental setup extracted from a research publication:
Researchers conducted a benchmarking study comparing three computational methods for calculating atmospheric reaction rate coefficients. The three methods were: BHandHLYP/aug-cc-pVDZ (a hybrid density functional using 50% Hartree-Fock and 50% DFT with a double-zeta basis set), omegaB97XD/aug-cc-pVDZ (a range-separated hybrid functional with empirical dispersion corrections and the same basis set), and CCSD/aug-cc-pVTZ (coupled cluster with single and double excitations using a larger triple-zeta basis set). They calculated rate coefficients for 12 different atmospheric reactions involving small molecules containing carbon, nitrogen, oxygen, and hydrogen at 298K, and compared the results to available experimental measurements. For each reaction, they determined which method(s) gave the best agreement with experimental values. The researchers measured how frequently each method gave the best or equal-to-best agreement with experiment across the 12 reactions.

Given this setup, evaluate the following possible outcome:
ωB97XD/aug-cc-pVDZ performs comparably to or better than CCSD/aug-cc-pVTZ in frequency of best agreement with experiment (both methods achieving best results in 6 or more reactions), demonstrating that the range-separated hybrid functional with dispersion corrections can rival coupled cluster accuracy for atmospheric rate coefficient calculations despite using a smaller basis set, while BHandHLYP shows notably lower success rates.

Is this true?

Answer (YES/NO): NO